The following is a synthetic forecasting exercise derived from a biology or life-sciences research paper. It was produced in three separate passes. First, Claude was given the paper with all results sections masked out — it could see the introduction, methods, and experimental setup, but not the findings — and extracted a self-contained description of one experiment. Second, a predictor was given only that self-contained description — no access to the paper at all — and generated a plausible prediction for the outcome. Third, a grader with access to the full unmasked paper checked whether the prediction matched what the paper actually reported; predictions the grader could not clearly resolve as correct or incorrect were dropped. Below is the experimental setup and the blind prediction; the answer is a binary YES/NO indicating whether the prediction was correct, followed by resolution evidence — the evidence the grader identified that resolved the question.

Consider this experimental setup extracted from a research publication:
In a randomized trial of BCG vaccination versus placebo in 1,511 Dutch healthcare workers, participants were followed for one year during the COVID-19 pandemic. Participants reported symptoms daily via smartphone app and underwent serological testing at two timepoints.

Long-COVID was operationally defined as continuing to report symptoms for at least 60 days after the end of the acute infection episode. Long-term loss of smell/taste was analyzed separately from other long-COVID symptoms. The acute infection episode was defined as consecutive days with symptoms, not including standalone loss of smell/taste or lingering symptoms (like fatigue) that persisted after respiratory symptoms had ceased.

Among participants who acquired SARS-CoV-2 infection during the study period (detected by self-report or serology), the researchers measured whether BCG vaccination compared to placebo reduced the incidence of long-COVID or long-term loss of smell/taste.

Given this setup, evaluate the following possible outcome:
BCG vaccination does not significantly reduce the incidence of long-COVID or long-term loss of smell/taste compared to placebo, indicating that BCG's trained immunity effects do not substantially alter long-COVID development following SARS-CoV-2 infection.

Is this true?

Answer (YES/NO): YES